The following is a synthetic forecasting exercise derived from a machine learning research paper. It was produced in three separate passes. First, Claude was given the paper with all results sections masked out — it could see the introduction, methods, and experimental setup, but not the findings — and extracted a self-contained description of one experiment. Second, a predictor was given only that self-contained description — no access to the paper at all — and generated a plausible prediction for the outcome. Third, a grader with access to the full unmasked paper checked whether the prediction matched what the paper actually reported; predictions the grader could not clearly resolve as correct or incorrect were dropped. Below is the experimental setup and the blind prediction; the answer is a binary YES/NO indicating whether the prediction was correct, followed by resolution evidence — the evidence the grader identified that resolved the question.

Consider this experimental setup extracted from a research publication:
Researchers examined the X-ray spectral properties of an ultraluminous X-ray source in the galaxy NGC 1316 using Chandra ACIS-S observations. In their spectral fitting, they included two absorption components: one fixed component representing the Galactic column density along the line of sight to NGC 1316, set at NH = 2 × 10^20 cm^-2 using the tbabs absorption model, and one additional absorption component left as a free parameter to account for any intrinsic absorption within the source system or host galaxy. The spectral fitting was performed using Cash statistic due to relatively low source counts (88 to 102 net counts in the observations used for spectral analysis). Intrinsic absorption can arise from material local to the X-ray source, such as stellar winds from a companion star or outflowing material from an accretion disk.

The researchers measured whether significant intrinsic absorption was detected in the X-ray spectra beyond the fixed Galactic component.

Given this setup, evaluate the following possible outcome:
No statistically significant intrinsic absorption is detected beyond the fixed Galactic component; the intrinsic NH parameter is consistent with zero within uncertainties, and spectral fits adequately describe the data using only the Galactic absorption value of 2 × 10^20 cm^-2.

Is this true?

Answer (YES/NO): YES